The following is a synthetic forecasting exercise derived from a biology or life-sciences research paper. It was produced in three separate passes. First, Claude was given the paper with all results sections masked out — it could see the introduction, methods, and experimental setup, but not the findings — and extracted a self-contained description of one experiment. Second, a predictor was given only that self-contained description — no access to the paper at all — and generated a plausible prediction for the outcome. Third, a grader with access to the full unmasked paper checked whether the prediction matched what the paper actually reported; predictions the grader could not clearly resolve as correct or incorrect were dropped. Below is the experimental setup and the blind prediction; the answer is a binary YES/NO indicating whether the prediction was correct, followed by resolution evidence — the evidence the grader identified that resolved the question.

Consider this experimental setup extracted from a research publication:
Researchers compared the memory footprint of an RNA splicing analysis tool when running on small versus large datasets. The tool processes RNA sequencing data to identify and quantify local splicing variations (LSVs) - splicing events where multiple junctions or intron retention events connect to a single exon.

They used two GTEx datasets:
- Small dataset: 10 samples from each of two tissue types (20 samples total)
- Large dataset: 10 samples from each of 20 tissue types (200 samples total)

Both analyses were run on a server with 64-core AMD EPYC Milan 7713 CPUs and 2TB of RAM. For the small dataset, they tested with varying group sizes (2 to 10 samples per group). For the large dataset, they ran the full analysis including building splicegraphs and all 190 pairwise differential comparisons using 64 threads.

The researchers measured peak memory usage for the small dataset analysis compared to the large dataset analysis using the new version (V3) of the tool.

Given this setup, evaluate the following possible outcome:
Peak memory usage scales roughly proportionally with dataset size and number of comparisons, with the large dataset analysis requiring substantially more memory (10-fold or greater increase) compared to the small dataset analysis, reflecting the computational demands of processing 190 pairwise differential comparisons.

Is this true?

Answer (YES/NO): NO